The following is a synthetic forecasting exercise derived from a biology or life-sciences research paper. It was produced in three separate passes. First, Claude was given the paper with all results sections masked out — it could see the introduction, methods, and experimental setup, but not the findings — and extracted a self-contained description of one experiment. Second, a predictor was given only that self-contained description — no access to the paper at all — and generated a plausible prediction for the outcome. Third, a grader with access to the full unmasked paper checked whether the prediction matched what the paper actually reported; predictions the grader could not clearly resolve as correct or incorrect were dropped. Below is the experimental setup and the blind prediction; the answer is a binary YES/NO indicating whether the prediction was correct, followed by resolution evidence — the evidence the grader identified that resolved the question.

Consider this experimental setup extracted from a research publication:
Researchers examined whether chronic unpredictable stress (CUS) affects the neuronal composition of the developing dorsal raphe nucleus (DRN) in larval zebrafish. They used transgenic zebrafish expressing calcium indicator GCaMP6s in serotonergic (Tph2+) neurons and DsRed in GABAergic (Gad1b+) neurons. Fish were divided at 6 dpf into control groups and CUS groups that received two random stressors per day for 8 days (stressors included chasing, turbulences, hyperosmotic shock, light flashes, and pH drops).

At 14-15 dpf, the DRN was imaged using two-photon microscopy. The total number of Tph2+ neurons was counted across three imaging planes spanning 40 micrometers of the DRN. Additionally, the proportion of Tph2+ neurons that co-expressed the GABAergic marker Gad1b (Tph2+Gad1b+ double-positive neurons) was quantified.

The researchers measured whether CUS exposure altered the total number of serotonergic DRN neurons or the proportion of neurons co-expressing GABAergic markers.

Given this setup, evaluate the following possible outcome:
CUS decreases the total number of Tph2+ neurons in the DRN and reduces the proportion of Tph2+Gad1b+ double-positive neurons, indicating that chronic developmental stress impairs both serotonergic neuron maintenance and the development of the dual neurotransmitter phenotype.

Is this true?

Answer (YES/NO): NO